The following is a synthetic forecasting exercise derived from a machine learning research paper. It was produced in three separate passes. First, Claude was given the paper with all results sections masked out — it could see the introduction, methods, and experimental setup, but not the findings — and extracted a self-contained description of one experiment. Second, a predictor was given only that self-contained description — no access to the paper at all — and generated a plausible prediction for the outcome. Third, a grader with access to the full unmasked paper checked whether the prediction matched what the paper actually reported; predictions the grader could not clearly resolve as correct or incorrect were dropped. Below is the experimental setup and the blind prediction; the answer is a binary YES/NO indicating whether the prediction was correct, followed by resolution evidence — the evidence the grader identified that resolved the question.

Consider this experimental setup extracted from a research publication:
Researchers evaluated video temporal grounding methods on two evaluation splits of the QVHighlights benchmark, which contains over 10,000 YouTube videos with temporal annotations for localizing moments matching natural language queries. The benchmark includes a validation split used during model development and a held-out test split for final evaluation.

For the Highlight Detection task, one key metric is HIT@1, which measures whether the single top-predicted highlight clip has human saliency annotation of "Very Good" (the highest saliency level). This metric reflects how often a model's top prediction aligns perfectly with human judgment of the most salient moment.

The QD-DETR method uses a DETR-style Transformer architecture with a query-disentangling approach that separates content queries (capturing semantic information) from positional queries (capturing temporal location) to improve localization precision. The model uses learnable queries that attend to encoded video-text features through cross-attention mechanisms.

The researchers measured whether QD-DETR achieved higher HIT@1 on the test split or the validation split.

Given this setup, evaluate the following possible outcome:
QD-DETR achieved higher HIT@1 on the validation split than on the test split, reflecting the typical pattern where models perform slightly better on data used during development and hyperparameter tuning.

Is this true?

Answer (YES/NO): YES